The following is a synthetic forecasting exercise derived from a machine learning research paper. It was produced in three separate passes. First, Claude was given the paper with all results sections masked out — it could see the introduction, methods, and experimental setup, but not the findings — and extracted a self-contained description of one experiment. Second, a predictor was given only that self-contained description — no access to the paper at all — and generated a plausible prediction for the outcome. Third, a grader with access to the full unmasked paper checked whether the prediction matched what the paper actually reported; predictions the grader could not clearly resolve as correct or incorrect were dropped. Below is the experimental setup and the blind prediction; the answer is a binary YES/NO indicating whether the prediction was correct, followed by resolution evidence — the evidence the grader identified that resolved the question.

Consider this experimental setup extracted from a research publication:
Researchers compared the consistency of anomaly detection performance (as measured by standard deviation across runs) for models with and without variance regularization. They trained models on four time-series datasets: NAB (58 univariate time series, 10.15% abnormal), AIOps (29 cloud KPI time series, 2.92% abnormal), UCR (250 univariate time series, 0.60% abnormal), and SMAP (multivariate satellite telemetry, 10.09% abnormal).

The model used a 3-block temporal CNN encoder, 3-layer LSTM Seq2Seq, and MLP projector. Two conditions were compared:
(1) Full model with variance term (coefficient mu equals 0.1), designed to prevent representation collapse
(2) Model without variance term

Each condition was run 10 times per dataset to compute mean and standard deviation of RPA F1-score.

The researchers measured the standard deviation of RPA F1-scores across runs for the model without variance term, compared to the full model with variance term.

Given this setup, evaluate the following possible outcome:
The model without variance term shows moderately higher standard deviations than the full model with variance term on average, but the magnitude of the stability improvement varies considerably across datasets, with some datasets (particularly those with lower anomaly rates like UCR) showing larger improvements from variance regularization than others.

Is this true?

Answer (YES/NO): NO